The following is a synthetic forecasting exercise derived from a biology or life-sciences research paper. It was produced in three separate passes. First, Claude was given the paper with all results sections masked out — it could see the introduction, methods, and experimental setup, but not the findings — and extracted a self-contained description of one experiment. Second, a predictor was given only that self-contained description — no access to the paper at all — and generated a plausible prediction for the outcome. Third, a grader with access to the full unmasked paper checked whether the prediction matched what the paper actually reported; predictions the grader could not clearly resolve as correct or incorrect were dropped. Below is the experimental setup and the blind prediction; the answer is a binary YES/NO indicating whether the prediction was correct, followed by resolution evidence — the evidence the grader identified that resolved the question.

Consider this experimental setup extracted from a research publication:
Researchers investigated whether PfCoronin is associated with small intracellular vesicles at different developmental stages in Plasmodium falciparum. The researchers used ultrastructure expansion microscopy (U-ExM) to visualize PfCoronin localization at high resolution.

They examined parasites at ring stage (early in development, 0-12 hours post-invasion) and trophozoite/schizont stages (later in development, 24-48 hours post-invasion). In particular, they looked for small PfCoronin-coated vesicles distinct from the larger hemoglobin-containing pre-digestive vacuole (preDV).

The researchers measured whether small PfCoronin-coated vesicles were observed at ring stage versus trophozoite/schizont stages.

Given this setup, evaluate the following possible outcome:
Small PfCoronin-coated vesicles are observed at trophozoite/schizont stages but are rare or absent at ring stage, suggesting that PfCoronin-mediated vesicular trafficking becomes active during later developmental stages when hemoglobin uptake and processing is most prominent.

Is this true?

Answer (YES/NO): YES